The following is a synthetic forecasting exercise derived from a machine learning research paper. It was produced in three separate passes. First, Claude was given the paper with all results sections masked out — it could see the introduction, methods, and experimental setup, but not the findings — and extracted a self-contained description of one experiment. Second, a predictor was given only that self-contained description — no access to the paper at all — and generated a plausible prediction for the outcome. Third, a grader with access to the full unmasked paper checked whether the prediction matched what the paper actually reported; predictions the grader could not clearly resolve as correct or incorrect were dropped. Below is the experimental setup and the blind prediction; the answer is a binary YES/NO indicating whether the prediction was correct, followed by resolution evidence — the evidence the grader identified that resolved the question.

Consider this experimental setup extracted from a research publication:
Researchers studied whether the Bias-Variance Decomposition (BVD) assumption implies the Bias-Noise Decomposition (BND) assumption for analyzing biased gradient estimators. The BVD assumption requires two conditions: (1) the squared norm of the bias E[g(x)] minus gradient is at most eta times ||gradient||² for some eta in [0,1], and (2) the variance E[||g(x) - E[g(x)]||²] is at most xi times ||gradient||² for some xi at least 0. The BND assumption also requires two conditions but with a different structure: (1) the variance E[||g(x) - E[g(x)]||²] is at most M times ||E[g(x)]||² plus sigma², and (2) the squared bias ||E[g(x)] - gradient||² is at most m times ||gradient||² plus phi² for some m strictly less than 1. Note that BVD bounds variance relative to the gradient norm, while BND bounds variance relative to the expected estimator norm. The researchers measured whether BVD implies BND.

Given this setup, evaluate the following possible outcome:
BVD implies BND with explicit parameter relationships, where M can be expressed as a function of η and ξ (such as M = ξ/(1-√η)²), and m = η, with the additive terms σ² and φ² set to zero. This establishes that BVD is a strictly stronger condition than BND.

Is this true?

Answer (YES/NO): YES